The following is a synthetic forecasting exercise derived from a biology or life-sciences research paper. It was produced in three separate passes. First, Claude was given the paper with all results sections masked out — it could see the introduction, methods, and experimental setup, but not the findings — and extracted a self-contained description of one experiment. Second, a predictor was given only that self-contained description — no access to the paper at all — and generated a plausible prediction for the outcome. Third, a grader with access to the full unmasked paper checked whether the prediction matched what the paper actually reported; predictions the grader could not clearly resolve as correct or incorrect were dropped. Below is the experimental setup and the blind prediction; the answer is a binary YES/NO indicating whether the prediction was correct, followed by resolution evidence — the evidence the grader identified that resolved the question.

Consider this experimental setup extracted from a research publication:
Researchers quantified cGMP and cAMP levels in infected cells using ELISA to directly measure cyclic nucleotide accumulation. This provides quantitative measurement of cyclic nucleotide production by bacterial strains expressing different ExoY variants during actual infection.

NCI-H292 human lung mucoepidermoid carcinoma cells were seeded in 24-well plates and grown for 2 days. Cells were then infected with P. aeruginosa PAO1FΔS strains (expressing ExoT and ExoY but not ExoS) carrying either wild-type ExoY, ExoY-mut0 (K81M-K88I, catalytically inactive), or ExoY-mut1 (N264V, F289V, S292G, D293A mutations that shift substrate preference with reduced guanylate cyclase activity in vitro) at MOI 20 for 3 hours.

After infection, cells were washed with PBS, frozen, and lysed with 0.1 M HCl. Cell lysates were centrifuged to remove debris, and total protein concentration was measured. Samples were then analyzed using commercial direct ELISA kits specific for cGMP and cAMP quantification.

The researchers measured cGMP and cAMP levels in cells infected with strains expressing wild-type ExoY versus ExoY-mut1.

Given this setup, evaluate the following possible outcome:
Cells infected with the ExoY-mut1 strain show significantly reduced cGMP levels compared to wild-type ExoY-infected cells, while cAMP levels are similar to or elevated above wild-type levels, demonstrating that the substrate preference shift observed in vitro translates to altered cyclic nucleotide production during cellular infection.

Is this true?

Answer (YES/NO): YES